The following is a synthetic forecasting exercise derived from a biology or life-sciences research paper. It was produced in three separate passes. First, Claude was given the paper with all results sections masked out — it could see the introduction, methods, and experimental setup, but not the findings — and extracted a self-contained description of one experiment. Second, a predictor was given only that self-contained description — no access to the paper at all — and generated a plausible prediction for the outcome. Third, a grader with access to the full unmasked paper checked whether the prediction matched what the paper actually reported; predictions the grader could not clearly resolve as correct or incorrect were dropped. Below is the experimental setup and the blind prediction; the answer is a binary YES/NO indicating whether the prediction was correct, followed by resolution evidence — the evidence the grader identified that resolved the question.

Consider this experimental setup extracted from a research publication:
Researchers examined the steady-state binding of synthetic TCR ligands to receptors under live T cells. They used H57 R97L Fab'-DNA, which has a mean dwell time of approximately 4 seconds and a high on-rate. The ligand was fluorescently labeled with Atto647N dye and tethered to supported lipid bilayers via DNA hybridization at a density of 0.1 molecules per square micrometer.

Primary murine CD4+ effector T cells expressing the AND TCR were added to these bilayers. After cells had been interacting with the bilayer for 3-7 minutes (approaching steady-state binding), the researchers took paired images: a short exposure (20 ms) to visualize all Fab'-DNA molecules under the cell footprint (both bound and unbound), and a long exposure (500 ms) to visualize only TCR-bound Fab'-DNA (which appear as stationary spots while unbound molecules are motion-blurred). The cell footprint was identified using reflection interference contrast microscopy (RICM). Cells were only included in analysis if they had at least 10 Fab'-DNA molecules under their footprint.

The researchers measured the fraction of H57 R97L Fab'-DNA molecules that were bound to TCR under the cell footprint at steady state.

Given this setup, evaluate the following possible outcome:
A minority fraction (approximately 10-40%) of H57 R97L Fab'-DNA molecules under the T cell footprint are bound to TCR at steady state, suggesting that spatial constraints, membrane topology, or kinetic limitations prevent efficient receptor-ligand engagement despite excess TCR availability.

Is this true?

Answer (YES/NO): NO